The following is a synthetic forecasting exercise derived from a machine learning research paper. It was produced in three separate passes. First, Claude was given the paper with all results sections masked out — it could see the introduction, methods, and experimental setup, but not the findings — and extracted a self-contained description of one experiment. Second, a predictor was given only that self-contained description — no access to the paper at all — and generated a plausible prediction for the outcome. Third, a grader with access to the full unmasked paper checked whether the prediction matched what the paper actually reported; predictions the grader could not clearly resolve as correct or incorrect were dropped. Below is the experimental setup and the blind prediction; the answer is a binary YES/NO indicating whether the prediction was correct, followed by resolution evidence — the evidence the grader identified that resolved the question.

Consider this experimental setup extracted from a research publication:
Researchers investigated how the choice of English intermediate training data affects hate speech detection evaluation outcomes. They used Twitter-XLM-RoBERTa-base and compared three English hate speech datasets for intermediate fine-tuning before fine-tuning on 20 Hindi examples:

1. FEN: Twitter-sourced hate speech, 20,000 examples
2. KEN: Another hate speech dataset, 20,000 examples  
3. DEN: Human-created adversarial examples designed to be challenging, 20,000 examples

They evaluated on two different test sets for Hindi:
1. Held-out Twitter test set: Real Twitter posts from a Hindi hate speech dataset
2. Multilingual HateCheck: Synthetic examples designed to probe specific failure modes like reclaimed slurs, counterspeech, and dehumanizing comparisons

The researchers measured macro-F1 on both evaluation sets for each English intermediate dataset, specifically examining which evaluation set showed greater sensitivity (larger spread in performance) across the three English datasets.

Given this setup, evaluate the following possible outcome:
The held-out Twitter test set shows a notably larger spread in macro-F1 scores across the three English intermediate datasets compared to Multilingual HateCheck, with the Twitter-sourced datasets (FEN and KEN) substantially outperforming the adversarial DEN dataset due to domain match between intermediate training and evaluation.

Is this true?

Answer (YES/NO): NO